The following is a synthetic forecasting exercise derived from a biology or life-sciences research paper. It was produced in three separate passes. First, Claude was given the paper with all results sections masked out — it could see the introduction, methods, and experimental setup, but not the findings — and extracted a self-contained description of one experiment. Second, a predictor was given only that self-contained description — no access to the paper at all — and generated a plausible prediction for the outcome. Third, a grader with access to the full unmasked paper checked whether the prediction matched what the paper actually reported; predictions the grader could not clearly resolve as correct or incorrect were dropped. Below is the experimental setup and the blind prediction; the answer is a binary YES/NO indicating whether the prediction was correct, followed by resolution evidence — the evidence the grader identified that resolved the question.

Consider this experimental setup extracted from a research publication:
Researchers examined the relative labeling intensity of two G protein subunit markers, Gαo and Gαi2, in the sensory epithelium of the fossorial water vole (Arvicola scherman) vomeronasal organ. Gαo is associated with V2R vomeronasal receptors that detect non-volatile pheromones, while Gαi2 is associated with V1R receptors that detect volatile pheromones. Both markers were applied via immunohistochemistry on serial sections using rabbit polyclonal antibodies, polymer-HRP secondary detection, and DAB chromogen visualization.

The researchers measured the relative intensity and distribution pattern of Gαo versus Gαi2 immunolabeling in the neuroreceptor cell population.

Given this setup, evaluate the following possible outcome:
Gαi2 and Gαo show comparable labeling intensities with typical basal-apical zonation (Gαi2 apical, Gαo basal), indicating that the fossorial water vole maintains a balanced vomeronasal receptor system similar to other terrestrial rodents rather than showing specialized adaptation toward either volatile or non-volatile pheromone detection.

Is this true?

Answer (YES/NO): NO